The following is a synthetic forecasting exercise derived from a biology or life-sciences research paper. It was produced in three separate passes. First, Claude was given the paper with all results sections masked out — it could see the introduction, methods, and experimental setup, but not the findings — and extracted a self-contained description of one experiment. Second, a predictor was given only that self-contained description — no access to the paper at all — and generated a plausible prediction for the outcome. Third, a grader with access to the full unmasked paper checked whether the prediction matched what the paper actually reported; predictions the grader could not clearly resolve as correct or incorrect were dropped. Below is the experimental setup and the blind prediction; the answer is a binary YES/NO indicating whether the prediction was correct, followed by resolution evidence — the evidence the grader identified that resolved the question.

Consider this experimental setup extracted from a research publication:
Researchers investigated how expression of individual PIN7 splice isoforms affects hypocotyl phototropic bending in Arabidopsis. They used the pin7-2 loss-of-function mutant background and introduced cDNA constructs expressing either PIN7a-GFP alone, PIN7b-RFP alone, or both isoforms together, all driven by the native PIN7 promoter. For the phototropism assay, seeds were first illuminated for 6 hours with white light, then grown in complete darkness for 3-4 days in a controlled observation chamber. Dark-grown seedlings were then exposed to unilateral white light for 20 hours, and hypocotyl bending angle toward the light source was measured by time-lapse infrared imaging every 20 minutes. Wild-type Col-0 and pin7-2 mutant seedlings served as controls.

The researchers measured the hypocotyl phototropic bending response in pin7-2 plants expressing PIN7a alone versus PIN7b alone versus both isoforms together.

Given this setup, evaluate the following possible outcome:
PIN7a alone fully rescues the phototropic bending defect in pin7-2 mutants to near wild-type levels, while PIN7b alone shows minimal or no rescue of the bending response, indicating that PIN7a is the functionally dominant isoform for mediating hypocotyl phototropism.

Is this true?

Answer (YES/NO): YES